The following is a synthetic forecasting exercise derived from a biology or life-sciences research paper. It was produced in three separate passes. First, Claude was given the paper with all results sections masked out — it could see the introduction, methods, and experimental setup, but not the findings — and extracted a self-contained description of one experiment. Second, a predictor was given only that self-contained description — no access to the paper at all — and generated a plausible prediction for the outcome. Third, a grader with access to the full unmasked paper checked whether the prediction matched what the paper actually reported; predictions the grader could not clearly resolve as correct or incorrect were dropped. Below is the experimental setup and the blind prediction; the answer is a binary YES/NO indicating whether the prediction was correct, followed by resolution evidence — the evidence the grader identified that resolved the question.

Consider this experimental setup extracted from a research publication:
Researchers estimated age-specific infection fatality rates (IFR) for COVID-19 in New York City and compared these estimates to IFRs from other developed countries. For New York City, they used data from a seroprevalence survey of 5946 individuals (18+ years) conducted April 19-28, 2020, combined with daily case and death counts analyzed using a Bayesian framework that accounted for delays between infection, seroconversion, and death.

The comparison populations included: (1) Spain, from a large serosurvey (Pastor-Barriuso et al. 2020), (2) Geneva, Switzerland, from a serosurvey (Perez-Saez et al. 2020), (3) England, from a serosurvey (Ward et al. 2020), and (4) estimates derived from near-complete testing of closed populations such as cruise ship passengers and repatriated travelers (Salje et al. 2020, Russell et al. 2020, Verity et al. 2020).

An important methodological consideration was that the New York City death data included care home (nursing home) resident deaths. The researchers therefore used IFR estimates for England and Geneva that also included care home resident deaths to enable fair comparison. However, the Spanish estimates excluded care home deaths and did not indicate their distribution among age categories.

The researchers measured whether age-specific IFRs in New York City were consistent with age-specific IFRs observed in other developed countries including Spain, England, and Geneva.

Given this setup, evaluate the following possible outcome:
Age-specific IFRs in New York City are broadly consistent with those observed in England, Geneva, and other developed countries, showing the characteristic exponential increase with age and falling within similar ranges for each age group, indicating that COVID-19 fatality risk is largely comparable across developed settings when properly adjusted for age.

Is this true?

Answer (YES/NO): NO